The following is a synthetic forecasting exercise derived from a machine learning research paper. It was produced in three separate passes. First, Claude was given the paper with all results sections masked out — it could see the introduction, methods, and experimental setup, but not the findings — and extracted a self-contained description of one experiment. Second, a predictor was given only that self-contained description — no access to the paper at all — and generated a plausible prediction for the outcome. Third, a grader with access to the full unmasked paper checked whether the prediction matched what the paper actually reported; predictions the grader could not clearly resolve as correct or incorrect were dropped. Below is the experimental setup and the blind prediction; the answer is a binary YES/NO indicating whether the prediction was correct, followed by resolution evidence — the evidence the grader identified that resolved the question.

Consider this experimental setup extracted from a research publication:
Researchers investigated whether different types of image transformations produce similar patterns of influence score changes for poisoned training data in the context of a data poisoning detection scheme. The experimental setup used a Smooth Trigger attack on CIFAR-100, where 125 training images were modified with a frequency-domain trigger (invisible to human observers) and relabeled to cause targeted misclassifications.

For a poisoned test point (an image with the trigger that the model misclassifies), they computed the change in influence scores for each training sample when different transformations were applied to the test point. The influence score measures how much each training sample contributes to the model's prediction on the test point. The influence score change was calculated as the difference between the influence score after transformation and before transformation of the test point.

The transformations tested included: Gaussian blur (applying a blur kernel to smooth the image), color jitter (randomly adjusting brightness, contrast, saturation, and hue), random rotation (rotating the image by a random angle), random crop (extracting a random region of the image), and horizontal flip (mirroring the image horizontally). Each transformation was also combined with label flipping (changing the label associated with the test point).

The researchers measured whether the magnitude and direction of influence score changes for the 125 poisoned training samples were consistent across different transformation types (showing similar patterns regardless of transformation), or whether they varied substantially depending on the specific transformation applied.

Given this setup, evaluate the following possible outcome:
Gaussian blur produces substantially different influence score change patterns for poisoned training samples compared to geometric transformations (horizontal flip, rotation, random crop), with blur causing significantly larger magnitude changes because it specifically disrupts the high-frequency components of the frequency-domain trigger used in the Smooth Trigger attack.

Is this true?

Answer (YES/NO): NO